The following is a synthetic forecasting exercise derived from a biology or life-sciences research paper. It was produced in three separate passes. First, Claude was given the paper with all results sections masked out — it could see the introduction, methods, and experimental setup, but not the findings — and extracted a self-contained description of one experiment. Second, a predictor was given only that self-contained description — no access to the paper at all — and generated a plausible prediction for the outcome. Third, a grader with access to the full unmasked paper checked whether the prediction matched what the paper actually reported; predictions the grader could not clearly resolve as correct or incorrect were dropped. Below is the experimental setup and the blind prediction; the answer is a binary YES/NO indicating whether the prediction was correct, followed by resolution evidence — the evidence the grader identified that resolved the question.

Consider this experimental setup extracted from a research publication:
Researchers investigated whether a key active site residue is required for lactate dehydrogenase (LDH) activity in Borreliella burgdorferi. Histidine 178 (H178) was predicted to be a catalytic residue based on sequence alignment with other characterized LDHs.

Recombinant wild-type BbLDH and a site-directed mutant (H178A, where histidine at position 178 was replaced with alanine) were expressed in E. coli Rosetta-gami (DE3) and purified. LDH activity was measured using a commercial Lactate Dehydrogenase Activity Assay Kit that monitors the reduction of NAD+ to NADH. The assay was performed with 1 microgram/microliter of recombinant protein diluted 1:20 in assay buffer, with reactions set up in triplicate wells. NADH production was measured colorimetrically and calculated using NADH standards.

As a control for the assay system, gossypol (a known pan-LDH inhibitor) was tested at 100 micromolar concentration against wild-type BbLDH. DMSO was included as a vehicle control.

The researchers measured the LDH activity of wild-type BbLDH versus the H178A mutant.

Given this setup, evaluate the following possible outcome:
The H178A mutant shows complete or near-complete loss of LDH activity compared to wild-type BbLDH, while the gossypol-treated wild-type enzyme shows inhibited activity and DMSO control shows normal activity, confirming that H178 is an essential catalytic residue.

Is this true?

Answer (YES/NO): YES